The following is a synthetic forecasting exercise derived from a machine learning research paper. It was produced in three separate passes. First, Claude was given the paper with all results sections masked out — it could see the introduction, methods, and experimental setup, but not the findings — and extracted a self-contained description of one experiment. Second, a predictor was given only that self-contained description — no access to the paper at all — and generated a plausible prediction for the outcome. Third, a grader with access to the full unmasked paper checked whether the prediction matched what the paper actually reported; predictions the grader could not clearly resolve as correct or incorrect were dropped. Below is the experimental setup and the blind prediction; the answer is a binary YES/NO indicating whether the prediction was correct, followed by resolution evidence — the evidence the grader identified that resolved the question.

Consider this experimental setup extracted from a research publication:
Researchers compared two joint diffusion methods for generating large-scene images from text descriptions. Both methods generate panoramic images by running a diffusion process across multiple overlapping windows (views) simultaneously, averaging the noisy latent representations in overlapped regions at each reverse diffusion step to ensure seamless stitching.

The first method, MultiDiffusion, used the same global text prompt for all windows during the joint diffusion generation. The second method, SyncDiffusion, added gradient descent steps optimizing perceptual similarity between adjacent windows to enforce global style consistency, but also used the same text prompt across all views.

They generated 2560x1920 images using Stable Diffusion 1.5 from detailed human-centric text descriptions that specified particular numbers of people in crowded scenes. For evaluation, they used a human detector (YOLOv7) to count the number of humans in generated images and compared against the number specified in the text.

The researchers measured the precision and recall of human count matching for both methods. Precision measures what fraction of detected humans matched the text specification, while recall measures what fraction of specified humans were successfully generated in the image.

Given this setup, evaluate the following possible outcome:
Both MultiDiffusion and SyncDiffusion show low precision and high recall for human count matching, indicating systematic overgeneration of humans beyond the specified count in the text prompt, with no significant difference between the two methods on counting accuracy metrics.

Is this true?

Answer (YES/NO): YES